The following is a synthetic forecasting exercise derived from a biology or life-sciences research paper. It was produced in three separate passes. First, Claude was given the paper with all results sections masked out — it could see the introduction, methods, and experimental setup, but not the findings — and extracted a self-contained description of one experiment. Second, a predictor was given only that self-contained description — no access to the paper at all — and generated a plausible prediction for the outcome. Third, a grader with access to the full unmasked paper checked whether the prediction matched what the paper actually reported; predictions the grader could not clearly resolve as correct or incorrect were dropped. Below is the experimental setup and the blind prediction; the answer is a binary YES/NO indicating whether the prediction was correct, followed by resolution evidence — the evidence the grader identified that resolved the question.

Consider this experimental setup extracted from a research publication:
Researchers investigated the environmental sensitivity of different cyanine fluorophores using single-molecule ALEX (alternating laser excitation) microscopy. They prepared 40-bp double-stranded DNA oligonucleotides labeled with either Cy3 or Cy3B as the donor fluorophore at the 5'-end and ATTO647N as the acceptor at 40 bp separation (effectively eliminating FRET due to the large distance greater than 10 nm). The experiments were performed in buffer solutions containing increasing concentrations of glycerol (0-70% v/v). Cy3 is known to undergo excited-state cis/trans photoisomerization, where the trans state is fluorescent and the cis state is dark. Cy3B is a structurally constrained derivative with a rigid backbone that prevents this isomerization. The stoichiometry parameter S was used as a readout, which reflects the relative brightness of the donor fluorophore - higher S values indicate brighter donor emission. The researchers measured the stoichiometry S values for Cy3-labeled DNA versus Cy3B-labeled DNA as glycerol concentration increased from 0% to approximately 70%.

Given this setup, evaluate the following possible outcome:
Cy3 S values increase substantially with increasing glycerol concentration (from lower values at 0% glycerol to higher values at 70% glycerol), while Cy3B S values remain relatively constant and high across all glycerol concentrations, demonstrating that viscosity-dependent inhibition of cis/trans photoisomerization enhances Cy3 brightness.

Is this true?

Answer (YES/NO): YES